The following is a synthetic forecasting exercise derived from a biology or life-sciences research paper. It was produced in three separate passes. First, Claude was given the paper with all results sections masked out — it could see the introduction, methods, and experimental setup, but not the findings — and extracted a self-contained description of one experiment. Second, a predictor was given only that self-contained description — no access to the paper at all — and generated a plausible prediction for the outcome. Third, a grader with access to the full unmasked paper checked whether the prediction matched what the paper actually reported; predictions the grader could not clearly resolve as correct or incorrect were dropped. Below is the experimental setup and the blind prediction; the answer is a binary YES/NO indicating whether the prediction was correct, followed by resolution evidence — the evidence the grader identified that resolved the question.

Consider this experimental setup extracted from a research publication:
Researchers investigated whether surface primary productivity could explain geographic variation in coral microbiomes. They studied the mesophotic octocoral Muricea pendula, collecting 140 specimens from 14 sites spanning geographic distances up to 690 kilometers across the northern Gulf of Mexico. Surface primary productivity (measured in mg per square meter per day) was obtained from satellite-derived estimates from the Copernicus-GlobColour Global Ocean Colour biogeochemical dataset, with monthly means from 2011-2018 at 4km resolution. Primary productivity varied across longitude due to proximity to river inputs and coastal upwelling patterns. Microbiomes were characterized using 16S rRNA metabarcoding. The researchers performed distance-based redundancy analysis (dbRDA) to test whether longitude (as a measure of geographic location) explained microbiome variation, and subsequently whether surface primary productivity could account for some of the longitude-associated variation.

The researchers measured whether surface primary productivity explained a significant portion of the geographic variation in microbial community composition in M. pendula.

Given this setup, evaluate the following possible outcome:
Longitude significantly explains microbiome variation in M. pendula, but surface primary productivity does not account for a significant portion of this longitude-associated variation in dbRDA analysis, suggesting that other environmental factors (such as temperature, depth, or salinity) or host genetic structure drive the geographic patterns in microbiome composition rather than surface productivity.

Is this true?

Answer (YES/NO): NO